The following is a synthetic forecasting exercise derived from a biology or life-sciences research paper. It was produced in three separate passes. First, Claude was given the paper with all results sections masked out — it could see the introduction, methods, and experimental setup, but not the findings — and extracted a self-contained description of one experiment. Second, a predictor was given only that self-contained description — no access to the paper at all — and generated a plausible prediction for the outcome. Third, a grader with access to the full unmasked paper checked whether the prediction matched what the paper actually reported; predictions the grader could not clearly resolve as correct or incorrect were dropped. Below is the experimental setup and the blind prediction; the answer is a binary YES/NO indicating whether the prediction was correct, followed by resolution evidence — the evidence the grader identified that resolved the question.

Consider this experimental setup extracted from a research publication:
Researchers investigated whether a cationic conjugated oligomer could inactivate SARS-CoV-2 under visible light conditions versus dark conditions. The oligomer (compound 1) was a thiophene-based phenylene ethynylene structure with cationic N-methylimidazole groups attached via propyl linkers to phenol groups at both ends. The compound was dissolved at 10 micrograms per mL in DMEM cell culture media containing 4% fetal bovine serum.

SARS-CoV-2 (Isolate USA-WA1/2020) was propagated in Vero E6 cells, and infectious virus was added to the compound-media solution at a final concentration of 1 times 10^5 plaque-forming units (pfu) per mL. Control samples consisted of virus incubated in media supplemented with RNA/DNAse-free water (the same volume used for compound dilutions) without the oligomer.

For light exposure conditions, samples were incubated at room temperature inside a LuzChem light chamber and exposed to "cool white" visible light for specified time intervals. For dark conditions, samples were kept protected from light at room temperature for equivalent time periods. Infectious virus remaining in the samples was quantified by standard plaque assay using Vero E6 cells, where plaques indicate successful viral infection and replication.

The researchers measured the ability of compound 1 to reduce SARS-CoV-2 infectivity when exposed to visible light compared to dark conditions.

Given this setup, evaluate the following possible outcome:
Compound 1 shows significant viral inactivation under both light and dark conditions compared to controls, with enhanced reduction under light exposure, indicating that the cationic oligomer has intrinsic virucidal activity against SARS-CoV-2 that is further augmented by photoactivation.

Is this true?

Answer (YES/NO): NO